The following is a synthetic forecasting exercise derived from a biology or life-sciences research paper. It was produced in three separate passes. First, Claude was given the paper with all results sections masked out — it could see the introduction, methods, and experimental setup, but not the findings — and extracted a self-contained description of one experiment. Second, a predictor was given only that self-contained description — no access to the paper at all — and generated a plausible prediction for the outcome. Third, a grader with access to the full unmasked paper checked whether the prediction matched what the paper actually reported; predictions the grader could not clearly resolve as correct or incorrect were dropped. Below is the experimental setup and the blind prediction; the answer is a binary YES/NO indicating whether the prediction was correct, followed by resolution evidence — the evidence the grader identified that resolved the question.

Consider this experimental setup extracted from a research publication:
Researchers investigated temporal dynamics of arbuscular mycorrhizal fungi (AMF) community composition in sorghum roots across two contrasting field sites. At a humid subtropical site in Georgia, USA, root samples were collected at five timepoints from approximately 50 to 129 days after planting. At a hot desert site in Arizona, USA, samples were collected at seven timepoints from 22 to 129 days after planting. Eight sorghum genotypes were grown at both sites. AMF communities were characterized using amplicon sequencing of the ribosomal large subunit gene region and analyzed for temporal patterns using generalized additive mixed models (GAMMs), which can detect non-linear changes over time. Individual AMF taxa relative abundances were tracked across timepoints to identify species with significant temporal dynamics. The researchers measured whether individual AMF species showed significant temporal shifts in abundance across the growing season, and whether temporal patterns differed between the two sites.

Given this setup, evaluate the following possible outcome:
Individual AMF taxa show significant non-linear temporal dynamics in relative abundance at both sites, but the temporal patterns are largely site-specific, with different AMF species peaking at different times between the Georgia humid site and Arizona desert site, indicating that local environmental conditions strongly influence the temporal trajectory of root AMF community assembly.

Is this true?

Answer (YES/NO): YES